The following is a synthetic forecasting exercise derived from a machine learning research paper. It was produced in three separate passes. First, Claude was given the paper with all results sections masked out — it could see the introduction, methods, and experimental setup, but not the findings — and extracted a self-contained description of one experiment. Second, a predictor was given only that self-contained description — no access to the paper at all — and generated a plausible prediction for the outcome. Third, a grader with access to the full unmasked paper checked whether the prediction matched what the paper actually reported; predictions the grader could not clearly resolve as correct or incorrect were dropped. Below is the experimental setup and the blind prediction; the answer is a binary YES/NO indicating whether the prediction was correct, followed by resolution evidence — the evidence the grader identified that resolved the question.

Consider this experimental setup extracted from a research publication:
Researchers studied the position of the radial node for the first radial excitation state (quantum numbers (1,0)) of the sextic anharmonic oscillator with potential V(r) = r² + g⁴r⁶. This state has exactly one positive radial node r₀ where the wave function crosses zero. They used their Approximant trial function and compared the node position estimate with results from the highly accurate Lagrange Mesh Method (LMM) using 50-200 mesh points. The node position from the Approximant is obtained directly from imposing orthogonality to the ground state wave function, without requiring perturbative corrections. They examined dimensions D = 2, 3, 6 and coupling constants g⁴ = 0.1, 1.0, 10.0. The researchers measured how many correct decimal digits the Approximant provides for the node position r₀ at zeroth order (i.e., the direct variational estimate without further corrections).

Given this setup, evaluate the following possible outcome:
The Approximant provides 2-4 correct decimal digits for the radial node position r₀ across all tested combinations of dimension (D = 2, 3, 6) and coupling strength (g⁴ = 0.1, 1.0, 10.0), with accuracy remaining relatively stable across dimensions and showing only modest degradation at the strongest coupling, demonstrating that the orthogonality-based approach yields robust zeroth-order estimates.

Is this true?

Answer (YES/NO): NO